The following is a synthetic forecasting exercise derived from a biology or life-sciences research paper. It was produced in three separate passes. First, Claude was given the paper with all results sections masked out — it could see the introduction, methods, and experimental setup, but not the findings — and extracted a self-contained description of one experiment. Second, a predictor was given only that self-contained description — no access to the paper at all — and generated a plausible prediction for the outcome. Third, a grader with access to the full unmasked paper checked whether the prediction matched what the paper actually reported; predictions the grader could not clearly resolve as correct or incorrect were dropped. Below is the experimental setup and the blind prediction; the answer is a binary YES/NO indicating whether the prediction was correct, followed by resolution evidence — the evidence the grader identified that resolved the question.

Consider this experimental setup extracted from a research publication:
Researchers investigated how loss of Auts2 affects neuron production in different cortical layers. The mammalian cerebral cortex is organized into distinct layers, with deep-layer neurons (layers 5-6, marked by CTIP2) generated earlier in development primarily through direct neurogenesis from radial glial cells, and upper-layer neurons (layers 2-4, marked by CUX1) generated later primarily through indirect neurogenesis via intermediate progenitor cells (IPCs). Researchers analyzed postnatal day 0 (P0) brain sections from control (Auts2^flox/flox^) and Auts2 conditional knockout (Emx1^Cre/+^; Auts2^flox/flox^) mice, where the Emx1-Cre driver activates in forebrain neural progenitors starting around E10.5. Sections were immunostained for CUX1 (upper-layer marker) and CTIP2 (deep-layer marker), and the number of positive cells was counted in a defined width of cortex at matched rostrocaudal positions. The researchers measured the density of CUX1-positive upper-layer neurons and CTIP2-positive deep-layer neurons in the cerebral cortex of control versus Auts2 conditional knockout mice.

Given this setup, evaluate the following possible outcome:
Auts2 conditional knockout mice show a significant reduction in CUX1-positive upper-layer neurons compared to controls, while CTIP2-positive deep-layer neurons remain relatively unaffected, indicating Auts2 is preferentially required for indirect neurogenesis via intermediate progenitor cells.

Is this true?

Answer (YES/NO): YES